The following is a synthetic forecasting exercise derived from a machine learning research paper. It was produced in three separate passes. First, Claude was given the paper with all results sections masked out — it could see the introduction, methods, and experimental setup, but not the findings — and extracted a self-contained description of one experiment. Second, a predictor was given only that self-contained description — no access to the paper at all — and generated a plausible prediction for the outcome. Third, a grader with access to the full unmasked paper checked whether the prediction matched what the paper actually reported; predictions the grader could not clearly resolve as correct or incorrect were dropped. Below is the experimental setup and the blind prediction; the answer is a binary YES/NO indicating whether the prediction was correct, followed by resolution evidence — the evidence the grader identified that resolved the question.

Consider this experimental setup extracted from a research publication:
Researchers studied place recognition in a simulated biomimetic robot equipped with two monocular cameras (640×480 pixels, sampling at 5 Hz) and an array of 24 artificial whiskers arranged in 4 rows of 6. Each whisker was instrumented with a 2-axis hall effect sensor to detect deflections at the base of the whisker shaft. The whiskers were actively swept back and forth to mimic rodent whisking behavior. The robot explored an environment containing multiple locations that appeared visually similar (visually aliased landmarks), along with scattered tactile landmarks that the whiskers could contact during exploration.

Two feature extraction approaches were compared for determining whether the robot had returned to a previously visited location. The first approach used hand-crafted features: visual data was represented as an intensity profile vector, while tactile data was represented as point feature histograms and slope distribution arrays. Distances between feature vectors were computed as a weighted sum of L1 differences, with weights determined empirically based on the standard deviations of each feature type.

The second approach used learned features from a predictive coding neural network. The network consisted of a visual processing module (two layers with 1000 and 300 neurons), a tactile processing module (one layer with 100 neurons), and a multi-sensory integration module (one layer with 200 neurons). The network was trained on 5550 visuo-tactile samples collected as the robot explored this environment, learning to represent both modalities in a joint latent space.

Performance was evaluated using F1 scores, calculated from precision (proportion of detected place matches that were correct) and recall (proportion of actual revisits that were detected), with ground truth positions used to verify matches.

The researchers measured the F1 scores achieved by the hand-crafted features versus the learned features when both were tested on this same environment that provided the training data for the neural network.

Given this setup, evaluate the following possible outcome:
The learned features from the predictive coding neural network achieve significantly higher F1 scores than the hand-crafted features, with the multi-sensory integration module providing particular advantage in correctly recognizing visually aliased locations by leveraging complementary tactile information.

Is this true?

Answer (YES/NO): NO